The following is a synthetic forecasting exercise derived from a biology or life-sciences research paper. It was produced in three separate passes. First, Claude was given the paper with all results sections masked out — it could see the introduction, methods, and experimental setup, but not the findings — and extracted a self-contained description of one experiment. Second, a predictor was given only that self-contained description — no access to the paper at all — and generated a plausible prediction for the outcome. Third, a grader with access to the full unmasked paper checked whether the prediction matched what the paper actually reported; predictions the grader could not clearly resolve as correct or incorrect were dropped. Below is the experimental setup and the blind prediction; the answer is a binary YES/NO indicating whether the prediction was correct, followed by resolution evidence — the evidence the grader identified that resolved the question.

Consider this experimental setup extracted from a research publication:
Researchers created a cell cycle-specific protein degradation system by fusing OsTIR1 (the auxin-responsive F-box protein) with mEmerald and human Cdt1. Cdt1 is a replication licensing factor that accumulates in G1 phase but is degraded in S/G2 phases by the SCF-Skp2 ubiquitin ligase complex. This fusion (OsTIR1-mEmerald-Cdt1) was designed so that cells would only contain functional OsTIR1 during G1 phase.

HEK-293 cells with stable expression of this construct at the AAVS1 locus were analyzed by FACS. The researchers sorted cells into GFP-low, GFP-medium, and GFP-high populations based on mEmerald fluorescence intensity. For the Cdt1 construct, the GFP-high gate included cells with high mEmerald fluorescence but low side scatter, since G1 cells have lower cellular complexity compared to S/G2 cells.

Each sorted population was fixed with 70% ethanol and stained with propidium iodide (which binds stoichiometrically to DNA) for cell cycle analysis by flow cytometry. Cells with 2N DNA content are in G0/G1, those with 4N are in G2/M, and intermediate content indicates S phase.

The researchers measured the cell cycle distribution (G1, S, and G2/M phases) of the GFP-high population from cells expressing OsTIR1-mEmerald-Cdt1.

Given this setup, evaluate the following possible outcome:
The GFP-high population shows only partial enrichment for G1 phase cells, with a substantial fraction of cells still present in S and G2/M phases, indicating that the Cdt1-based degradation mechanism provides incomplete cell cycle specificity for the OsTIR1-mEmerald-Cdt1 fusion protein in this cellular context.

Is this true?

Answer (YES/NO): NO